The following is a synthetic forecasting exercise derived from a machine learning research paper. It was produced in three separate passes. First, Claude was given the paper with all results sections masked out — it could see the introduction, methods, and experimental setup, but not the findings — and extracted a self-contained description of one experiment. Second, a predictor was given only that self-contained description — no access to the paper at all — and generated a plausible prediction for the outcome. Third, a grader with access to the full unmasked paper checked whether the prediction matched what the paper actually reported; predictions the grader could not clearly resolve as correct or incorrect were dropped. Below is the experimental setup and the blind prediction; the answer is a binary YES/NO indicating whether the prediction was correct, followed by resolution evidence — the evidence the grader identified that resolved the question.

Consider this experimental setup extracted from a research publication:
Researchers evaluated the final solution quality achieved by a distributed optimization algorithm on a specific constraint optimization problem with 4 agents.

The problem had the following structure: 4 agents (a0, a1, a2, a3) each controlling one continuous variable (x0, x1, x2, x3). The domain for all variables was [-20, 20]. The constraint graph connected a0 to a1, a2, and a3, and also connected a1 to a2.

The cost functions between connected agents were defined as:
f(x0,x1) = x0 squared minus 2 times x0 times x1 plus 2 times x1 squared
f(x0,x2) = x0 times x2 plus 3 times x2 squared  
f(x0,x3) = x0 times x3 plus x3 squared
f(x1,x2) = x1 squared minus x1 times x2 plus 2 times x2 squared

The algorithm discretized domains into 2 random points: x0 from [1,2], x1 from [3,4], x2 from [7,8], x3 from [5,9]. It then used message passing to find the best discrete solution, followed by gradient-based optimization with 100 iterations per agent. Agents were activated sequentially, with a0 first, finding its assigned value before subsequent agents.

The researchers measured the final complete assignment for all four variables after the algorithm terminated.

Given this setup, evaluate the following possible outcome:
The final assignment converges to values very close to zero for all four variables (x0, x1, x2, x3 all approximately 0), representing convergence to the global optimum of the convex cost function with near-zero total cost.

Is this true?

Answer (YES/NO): NO